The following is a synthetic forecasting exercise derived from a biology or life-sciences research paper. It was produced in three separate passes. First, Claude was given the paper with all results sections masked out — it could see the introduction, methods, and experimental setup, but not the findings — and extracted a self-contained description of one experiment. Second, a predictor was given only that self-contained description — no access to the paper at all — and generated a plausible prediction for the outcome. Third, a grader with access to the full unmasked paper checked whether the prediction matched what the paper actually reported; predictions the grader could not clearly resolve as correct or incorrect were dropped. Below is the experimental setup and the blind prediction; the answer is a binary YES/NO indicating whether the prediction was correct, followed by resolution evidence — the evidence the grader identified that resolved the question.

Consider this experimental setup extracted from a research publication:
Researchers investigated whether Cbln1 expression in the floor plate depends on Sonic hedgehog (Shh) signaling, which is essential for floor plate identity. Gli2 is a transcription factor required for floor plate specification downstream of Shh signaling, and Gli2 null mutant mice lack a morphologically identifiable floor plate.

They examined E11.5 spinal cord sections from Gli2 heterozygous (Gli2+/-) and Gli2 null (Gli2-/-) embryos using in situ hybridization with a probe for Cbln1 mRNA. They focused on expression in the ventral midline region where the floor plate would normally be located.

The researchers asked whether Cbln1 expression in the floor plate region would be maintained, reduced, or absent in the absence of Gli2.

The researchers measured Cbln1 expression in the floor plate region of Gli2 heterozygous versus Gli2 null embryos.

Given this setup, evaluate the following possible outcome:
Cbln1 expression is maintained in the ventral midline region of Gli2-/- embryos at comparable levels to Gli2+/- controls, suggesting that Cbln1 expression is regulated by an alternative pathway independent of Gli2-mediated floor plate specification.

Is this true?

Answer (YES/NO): NO